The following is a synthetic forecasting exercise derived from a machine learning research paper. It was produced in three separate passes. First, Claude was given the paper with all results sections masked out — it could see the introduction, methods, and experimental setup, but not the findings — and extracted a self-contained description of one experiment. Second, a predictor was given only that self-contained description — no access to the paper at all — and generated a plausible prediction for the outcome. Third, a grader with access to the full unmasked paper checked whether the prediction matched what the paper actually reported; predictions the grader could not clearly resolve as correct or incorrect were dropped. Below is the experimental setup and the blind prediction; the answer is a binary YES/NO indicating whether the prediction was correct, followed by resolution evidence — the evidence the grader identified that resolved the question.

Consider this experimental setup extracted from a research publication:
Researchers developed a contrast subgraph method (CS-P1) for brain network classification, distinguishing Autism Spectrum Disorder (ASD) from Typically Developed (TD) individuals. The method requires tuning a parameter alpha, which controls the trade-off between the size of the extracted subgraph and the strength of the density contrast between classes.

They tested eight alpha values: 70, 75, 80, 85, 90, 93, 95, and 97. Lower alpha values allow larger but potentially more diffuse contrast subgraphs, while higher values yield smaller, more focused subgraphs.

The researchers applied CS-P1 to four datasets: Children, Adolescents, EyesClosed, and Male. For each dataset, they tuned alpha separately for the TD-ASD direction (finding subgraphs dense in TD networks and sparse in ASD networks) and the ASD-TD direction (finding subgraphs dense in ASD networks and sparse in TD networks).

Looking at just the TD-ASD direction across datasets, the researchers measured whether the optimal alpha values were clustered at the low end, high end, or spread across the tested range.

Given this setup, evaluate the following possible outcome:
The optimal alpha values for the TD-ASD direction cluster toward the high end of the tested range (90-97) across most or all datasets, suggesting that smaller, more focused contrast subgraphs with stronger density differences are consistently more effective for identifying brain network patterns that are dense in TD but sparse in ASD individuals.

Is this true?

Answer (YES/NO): NO